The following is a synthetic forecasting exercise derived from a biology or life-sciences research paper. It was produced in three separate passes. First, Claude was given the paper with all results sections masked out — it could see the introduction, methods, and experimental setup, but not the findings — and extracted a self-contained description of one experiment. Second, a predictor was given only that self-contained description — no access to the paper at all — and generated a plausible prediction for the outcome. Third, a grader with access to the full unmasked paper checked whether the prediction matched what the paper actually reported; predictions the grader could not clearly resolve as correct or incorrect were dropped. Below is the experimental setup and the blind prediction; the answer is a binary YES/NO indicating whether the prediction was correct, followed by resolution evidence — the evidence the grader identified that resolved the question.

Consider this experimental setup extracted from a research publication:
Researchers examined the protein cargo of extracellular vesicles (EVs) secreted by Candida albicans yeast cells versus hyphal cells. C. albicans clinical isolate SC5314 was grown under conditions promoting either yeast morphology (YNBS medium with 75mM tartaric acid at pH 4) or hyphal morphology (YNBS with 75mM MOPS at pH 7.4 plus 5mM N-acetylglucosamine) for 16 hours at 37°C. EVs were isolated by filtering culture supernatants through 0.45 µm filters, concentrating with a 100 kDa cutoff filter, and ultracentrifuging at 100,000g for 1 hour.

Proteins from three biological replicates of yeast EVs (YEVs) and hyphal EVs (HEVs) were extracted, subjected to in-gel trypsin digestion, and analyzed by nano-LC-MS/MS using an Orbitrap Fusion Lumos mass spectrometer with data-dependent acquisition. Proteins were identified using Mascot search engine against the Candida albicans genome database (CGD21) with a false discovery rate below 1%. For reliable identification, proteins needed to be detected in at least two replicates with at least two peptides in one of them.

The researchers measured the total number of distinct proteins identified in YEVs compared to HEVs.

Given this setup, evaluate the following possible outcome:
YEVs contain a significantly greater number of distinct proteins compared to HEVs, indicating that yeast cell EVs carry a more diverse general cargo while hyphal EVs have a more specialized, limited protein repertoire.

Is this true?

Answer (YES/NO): NO